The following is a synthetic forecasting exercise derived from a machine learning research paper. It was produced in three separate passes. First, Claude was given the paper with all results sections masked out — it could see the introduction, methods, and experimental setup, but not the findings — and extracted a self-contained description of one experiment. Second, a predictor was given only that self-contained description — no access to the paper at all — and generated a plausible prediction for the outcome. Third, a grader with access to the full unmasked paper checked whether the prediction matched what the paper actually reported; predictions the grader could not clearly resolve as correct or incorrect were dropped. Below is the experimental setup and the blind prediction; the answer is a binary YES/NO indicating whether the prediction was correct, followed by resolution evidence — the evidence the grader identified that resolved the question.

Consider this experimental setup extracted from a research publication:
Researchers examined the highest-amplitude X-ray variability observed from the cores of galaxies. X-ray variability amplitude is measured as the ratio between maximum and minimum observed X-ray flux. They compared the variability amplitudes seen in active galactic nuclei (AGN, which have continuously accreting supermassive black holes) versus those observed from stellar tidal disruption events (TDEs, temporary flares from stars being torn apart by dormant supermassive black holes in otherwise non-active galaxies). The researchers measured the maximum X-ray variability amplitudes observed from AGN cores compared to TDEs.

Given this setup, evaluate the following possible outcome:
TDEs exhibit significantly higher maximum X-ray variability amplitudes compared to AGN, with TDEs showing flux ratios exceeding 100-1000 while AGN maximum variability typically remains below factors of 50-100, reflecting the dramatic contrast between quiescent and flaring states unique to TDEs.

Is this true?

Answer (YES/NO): YES